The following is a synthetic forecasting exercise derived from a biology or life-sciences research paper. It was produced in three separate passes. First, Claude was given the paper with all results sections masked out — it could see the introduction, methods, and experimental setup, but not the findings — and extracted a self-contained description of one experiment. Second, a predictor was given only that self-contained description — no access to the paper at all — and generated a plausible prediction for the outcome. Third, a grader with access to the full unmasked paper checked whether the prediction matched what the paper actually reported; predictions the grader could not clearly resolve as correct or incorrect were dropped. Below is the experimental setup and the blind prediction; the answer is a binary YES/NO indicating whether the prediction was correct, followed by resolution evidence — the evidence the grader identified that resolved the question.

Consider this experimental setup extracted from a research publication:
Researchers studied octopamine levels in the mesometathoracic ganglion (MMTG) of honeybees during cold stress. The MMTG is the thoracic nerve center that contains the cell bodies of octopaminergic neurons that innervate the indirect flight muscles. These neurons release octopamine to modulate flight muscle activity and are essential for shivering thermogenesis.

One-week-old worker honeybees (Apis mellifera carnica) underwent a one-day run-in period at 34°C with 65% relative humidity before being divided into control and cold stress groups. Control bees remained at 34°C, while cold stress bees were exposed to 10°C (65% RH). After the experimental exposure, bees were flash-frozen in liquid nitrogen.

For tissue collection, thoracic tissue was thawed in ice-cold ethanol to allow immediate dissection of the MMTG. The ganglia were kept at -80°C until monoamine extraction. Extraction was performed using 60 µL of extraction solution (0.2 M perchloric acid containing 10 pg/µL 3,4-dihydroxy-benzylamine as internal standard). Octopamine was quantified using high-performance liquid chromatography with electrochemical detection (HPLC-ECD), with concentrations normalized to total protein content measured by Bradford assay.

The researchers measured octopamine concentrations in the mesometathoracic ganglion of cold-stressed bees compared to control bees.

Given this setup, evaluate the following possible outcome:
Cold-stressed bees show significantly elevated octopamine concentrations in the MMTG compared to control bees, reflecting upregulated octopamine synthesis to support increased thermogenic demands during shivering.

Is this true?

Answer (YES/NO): NO